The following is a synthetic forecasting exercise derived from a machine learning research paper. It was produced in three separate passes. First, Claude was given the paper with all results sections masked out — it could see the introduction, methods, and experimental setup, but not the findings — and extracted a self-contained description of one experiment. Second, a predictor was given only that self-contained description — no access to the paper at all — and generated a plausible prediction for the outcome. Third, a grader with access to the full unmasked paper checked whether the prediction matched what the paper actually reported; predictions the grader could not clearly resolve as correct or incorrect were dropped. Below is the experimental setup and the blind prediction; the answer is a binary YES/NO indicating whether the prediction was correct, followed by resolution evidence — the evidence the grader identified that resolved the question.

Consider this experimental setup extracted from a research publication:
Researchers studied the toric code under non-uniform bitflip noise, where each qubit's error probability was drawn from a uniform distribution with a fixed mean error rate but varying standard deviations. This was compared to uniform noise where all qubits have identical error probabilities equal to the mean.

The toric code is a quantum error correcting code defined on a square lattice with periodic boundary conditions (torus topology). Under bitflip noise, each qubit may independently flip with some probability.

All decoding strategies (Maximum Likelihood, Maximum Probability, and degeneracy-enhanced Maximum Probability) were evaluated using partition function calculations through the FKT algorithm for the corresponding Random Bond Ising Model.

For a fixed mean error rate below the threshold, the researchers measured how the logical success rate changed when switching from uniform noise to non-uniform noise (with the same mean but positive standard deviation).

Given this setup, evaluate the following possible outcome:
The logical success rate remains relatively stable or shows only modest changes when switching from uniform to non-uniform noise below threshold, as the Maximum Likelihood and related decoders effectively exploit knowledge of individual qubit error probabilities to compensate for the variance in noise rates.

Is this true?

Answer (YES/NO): NO